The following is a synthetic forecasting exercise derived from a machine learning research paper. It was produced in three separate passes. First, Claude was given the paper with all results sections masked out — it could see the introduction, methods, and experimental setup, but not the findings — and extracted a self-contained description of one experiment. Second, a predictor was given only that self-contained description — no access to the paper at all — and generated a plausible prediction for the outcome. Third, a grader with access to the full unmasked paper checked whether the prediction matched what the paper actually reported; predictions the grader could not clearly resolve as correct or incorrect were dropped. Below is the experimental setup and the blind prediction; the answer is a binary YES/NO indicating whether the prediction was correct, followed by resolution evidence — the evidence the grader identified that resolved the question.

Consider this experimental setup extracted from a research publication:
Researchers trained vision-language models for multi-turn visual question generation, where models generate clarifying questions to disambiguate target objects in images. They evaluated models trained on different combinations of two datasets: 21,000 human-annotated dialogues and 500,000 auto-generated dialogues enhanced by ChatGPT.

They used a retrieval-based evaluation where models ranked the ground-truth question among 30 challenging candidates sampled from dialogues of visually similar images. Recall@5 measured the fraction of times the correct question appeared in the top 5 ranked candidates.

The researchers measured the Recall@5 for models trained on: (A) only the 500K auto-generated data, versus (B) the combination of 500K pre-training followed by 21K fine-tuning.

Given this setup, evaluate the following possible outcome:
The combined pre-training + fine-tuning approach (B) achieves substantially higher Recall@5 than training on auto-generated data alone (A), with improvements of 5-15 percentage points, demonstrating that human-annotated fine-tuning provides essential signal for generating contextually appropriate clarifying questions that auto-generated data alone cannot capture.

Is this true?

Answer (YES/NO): NO